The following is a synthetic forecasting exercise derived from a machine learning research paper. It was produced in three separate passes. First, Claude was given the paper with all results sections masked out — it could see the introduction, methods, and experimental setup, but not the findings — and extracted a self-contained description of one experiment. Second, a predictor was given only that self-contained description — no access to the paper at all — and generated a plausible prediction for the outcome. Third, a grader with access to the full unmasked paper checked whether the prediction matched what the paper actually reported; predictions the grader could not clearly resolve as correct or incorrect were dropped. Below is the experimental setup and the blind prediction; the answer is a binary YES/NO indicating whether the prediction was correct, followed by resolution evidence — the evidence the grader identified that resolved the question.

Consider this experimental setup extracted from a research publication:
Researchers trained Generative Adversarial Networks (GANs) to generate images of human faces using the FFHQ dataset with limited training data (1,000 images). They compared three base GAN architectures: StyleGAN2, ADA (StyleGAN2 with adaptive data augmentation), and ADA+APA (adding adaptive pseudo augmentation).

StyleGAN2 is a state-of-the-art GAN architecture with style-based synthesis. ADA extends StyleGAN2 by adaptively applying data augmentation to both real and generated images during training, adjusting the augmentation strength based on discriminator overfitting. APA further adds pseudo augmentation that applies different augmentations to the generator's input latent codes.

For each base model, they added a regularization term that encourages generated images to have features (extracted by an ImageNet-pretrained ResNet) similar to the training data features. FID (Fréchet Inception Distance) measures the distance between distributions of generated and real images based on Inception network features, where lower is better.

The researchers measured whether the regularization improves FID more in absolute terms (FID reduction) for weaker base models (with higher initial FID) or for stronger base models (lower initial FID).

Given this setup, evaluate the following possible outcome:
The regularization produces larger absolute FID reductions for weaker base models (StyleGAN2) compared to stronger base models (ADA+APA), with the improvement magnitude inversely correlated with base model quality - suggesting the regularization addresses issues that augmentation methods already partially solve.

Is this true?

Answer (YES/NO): YES